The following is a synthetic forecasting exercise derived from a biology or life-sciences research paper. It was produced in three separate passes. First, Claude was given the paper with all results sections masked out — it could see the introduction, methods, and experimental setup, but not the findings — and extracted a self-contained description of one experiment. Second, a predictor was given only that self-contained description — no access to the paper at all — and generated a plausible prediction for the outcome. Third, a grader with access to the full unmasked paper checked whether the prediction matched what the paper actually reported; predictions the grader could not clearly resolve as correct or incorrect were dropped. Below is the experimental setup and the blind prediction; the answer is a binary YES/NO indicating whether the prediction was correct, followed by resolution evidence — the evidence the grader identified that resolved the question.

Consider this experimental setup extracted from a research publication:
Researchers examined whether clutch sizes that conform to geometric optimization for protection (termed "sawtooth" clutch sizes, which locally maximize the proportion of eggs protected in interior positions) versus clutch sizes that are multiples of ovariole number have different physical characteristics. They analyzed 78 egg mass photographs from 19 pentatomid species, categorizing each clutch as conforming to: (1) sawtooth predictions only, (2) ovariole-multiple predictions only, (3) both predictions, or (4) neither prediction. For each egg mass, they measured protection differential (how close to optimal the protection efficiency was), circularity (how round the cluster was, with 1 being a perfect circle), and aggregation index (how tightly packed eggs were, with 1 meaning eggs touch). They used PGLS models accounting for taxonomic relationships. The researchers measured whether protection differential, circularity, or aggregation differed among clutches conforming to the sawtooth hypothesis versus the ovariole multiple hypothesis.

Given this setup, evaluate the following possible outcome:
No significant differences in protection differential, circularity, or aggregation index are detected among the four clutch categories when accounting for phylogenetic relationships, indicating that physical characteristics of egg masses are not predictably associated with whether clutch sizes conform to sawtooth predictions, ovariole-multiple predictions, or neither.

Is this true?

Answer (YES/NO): NO